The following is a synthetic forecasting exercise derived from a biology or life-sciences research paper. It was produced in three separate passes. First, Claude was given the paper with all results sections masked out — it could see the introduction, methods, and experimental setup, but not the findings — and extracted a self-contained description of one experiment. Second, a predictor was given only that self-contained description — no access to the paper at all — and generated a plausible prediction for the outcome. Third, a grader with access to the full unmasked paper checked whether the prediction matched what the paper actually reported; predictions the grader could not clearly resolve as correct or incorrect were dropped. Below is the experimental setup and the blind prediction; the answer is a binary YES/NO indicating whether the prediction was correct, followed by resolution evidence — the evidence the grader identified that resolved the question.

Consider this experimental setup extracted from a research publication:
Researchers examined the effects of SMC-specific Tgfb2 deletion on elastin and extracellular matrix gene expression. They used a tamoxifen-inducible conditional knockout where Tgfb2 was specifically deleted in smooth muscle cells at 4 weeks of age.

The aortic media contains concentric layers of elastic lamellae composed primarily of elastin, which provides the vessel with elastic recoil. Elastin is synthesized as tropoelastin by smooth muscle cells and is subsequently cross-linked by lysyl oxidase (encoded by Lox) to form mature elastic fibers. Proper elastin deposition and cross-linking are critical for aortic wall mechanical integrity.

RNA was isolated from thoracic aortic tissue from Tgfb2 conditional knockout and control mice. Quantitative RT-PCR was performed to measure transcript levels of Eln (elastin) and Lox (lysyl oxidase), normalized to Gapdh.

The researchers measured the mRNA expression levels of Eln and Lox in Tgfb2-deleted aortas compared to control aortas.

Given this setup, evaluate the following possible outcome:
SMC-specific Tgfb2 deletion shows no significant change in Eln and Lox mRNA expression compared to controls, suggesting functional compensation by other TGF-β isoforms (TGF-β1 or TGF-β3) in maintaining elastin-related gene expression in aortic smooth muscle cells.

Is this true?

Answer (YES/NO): NO